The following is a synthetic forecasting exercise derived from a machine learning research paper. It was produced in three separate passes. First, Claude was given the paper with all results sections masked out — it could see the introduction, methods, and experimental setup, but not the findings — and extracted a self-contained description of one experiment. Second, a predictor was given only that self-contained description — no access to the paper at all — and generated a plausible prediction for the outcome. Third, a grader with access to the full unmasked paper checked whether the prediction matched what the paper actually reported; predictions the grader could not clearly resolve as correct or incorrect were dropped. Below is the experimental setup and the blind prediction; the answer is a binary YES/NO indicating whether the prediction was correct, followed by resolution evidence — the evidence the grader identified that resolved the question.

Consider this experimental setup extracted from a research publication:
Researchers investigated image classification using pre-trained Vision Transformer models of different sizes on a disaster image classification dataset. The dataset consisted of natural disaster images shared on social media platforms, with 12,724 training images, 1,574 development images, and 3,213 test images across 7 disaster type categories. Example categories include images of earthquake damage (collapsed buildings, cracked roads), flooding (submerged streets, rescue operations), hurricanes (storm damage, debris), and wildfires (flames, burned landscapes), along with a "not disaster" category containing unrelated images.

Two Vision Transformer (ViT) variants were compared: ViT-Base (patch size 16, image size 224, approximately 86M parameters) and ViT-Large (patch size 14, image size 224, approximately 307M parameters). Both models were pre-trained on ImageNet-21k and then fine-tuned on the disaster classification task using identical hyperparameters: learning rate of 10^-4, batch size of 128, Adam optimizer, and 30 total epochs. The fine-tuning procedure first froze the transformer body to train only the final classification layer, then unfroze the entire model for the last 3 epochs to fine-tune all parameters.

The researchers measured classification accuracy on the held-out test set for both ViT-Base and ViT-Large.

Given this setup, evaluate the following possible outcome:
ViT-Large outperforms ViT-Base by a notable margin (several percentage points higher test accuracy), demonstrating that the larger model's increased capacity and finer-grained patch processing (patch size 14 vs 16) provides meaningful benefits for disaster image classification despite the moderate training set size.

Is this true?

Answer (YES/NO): NO